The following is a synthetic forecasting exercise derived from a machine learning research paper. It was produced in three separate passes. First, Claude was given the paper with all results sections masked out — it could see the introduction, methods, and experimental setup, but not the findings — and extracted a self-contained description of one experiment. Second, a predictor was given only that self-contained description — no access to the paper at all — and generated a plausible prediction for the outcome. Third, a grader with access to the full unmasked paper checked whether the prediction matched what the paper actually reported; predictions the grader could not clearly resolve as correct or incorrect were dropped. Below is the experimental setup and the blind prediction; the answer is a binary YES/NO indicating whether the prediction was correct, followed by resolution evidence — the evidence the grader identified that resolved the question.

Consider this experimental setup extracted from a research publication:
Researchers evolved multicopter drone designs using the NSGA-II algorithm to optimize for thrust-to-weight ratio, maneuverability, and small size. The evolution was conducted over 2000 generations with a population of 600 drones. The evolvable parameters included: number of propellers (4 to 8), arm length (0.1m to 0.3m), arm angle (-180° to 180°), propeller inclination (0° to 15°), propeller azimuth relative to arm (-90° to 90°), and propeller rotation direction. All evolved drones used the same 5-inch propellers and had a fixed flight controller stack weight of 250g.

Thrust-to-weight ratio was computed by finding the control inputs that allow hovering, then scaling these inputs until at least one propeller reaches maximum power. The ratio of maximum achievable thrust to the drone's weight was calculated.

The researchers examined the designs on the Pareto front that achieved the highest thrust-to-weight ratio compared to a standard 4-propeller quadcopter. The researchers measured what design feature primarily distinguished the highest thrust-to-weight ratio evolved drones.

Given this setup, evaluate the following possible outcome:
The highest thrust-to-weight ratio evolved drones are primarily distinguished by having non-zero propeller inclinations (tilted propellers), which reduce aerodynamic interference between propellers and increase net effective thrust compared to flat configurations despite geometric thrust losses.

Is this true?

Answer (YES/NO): NO